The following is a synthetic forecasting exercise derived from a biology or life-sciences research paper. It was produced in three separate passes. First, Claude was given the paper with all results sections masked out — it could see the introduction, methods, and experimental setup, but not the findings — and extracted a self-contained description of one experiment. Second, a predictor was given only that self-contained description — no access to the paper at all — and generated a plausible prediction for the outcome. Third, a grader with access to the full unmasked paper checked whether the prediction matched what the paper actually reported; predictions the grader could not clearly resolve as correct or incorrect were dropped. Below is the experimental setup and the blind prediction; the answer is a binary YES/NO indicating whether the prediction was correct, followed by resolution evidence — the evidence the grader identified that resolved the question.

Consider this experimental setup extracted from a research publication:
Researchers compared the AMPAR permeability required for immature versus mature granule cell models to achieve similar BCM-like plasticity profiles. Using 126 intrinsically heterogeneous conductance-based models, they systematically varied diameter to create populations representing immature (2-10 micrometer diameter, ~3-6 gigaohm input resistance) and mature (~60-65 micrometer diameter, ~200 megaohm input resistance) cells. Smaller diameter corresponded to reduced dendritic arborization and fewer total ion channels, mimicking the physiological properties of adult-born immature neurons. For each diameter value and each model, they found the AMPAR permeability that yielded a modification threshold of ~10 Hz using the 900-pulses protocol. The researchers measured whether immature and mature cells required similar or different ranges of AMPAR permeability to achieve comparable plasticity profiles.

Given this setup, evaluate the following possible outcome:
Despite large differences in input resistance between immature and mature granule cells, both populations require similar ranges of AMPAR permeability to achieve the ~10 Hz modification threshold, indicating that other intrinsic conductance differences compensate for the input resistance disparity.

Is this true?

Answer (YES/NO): NO